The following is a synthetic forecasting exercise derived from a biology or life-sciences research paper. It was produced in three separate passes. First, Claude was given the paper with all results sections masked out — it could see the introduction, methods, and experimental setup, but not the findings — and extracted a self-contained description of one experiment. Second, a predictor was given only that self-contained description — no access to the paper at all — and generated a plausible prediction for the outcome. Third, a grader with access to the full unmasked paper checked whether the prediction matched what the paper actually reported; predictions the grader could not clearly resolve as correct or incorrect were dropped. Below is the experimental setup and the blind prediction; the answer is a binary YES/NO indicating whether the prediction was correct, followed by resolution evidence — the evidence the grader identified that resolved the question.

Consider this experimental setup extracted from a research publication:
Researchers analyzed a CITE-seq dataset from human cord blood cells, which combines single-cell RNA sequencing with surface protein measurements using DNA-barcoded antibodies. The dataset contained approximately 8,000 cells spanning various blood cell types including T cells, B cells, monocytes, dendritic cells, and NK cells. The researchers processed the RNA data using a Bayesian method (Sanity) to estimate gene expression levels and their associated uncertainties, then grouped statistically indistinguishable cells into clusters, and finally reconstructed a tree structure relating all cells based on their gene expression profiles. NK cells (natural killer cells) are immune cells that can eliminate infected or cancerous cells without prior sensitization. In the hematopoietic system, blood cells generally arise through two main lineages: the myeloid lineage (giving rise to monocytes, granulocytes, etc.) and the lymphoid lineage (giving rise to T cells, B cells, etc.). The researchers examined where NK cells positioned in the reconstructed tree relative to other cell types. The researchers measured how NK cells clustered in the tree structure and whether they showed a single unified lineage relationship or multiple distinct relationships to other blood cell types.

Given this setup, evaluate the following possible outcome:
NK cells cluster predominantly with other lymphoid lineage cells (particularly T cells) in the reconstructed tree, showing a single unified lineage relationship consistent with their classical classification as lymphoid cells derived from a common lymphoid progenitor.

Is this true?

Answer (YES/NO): NO